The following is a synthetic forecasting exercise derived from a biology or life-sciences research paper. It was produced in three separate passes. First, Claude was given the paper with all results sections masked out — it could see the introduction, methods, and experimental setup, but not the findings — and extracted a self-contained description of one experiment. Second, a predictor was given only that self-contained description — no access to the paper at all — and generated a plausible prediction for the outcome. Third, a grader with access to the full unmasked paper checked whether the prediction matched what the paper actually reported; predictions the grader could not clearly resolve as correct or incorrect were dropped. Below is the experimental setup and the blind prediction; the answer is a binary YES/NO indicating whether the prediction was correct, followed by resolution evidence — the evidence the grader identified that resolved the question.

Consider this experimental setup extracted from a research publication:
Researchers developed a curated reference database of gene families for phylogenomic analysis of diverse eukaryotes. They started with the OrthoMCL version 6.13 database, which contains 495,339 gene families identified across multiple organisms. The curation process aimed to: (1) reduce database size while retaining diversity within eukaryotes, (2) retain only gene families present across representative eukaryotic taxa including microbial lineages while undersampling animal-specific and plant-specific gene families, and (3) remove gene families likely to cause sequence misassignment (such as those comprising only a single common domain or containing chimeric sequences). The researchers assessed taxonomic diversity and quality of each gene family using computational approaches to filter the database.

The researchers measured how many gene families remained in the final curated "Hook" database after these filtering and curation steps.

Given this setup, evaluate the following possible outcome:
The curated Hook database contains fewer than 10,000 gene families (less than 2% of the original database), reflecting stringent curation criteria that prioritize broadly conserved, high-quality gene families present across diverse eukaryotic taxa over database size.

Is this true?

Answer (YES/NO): NO